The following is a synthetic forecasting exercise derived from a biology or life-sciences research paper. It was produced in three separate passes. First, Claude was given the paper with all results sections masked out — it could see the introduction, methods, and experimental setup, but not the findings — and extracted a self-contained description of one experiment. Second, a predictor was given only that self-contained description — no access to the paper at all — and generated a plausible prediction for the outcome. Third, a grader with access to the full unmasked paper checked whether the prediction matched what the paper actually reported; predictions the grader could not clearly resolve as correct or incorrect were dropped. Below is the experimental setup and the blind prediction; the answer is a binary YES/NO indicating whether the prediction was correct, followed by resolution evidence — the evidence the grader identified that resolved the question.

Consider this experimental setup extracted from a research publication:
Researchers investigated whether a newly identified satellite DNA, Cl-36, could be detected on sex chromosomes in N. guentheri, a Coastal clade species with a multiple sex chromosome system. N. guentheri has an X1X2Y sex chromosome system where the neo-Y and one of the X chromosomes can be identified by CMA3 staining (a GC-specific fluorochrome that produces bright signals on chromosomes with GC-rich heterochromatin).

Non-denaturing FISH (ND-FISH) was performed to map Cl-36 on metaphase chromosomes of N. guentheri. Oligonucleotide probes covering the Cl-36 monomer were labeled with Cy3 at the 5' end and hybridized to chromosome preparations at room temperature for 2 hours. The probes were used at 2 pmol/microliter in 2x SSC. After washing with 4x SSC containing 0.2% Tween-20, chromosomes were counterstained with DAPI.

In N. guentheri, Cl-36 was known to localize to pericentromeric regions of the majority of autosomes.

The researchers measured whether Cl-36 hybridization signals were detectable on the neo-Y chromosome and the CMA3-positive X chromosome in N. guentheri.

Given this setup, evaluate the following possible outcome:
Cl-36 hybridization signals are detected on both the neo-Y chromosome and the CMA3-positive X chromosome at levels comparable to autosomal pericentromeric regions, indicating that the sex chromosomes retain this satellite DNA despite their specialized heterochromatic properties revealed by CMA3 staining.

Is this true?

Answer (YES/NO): NO